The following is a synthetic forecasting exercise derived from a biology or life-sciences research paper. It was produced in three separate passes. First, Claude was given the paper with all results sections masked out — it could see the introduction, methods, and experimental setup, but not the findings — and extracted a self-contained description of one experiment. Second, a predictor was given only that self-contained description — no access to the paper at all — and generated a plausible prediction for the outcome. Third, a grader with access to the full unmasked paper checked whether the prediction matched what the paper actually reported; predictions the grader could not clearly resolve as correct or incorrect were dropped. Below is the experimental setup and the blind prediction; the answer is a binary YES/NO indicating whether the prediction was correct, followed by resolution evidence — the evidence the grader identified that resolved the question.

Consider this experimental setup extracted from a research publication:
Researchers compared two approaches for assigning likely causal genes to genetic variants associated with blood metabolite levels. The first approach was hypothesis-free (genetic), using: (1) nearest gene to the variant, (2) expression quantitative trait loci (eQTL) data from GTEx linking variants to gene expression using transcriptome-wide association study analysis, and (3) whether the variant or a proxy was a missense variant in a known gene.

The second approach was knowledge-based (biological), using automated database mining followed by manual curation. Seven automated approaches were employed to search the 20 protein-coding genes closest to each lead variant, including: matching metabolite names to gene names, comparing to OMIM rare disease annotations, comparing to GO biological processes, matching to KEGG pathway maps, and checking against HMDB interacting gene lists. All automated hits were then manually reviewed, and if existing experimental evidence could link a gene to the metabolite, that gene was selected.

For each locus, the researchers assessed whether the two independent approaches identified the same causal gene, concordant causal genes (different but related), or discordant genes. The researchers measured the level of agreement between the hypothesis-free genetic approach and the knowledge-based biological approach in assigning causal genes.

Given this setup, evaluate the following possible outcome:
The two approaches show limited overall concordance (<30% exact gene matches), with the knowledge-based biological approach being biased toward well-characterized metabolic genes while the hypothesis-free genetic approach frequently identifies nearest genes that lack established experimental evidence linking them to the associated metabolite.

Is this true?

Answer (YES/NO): NO